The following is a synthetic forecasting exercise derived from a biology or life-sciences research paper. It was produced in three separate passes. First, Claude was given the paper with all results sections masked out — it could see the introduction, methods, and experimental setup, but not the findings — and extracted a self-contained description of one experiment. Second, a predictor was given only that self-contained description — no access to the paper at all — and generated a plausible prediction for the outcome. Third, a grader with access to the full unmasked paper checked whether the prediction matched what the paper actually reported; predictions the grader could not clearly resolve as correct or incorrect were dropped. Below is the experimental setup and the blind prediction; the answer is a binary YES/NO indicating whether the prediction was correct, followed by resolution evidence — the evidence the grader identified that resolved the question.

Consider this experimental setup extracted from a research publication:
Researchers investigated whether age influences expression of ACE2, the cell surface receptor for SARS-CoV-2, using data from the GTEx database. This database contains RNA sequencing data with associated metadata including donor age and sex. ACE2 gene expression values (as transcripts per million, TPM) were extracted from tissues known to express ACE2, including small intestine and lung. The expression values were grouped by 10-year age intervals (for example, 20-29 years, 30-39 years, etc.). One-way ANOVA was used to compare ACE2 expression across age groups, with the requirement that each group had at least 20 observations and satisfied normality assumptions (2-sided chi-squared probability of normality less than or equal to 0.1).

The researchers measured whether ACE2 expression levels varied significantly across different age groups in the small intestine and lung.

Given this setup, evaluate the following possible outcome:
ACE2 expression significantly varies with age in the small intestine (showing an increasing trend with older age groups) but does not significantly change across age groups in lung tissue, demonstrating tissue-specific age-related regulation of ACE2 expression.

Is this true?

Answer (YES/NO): NO